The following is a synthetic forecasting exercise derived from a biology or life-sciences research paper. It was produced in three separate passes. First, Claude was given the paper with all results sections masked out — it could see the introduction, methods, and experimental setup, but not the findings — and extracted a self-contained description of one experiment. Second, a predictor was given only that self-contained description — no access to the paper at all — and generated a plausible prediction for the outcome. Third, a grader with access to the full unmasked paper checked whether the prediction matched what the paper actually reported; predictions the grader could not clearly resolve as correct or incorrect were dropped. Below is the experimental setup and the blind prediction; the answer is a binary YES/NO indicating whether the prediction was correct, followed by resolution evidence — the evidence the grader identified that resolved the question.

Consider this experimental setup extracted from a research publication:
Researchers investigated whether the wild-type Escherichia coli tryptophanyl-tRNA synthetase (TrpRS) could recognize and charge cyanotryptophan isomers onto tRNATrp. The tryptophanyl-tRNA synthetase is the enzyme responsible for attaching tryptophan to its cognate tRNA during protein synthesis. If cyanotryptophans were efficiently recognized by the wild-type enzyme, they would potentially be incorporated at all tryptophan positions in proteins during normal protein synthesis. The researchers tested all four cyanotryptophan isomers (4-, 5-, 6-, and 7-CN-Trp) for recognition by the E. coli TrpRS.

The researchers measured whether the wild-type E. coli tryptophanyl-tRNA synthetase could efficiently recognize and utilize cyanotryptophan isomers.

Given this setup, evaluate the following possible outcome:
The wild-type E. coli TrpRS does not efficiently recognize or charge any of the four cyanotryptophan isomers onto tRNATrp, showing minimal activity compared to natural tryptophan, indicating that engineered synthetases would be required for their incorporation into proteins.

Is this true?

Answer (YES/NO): YES